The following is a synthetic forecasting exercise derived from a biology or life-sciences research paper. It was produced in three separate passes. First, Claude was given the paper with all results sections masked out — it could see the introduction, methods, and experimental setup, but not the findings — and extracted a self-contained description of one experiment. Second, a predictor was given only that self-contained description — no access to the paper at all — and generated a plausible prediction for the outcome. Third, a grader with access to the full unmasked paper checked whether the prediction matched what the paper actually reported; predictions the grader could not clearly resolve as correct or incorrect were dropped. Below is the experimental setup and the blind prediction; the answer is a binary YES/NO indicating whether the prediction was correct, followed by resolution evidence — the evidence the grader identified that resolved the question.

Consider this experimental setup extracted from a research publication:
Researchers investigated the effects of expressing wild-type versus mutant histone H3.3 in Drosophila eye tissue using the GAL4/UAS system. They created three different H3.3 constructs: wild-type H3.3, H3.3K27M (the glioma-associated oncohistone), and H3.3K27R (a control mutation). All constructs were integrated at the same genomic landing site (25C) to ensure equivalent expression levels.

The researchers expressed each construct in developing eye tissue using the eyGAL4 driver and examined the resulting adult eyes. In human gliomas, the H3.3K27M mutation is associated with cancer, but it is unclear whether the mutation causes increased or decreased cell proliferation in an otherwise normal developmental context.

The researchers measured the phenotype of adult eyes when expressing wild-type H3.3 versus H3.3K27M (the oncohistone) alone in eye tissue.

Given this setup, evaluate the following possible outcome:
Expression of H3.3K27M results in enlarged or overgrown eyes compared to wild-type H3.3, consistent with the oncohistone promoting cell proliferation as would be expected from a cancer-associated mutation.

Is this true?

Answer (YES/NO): NO